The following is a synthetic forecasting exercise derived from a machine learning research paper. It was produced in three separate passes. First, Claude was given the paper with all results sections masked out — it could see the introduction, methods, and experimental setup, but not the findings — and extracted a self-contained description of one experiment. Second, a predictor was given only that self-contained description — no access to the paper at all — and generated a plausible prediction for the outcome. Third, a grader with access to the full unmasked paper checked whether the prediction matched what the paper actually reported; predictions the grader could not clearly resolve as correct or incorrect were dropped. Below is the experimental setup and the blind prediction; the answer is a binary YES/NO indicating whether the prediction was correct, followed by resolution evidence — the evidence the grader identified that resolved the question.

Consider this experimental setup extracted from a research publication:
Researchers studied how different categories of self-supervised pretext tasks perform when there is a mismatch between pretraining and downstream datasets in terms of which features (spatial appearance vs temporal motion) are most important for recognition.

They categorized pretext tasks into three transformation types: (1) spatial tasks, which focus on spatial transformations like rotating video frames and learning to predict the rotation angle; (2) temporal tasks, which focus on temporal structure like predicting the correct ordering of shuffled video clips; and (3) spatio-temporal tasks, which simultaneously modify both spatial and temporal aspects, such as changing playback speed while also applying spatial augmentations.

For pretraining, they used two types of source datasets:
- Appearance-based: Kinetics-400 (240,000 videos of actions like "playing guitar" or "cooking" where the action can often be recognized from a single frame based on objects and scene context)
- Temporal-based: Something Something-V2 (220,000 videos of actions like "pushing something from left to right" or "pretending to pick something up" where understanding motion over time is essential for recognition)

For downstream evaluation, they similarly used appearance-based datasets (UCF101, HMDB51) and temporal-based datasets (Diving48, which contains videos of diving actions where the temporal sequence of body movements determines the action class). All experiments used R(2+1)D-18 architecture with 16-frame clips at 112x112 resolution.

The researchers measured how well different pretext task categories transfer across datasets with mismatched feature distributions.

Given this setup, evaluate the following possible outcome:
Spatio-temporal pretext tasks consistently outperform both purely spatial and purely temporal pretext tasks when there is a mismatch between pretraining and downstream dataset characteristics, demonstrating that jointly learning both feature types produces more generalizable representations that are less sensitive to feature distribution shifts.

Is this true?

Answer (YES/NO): YES